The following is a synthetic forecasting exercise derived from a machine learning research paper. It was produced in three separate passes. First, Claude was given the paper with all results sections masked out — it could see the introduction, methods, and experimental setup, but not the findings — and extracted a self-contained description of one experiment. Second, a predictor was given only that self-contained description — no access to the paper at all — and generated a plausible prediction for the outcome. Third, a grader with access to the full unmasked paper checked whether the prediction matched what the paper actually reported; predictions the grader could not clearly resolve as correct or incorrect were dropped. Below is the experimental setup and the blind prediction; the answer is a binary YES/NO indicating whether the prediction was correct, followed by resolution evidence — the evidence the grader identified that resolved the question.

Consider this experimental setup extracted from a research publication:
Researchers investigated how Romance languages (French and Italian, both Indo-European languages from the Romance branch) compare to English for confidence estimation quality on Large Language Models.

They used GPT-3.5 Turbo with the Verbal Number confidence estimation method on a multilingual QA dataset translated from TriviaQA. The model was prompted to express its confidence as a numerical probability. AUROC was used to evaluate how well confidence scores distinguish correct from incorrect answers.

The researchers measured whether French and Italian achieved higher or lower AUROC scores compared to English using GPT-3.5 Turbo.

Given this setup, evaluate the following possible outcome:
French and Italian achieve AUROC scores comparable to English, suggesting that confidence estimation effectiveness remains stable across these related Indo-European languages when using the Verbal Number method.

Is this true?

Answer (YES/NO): NO